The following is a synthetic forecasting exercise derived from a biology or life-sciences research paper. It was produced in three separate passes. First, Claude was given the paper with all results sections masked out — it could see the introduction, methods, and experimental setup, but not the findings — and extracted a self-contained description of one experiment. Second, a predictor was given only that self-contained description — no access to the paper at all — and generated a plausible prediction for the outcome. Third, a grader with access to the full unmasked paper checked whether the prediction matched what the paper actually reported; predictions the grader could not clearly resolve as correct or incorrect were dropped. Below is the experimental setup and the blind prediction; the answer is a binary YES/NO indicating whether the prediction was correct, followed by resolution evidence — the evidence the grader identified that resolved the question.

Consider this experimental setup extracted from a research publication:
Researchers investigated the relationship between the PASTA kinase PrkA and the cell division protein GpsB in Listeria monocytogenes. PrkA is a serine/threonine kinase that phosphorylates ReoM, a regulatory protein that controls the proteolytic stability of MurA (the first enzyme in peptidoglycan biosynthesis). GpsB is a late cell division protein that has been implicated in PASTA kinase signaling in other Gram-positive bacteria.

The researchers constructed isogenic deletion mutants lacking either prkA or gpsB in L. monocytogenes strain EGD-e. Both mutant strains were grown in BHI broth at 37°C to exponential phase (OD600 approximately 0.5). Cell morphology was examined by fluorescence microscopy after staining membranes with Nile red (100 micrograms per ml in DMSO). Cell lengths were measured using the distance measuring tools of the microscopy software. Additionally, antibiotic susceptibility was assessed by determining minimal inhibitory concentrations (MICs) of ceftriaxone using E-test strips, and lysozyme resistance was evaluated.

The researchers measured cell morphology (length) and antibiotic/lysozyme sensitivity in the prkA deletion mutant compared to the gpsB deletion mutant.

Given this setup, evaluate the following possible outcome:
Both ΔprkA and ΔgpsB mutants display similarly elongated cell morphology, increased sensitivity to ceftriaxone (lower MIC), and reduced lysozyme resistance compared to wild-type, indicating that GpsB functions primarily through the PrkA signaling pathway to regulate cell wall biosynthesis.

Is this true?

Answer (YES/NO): NO